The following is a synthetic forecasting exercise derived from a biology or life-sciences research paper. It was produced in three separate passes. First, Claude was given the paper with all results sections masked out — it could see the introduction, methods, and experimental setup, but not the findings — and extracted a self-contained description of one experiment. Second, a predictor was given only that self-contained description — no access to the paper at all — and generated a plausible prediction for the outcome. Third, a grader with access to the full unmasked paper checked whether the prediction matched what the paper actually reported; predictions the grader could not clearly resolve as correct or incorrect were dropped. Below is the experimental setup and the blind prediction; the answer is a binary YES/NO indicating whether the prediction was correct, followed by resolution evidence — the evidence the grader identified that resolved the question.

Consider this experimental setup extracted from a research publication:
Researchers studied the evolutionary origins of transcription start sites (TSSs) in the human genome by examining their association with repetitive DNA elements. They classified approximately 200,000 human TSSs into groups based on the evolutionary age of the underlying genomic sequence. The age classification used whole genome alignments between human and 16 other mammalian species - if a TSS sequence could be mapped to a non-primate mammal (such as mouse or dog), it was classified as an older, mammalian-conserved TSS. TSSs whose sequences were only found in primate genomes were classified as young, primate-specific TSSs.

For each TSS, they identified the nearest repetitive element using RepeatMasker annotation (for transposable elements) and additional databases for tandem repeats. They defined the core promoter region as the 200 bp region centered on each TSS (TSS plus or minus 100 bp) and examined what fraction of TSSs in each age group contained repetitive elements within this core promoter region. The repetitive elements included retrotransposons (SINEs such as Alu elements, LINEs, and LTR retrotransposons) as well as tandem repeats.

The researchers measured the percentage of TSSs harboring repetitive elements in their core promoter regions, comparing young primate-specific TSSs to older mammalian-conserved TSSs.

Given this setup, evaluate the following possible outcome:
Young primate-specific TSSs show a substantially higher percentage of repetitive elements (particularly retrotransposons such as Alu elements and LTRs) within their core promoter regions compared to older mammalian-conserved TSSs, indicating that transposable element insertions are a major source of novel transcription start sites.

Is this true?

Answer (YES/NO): YES